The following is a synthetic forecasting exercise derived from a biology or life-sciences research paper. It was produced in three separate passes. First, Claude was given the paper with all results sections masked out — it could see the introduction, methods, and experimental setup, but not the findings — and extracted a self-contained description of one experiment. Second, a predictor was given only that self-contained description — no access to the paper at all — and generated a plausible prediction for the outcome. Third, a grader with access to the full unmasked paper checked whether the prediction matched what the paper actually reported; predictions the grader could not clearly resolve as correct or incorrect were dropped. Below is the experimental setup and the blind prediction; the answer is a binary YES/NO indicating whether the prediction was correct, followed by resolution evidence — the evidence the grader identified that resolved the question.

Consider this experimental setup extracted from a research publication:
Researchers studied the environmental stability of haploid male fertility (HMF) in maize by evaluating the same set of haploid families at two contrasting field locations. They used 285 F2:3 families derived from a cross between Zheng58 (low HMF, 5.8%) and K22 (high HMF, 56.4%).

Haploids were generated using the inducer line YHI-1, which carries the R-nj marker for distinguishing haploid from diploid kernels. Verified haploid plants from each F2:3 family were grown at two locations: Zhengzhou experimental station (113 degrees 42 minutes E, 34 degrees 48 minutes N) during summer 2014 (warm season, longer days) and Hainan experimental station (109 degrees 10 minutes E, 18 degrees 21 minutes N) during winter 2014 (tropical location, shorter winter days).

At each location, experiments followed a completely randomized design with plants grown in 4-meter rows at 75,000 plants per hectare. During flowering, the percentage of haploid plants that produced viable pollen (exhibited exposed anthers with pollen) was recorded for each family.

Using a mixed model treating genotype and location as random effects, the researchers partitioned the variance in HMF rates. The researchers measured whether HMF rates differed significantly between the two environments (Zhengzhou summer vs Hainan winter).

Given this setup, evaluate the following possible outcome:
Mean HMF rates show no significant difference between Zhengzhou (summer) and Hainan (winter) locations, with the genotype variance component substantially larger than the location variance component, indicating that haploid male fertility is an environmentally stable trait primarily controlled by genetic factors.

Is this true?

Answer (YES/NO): NO